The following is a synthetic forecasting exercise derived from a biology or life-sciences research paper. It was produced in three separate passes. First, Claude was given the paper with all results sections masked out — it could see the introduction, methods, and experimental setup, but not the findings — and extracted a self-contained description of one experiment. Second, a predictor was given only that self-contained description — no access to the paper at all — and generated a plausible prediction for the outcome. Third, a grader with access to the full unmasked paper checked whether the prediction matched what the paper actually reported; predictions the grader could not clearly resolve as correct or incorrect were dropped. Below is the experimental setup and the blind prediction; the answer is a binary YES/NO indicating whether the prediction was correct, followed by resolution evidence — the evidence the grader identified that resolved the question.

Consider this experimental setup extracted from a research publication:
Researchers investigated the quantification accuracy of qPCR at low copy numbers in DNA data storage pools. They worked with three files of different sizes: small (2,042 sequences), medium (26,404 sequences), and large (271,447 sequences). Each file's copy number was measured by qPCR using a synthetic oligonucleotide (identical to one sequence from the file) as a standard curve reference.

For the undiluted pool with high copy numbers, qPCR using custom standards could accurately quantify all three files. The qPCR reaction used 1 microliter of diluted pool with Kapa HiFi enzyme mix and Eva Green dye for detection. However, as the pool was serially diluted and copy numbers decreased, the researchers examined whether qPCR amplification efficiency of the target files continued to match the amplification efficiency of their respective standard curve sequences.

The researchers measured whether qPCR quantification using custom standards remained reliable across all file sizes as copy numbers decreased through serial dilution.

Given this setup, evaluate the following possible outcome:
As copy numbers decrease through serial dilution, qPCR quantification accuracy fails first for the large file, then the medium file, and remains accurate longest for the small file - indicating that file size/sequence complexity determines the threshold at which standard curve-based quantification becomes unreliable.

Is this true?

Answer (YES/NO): NO